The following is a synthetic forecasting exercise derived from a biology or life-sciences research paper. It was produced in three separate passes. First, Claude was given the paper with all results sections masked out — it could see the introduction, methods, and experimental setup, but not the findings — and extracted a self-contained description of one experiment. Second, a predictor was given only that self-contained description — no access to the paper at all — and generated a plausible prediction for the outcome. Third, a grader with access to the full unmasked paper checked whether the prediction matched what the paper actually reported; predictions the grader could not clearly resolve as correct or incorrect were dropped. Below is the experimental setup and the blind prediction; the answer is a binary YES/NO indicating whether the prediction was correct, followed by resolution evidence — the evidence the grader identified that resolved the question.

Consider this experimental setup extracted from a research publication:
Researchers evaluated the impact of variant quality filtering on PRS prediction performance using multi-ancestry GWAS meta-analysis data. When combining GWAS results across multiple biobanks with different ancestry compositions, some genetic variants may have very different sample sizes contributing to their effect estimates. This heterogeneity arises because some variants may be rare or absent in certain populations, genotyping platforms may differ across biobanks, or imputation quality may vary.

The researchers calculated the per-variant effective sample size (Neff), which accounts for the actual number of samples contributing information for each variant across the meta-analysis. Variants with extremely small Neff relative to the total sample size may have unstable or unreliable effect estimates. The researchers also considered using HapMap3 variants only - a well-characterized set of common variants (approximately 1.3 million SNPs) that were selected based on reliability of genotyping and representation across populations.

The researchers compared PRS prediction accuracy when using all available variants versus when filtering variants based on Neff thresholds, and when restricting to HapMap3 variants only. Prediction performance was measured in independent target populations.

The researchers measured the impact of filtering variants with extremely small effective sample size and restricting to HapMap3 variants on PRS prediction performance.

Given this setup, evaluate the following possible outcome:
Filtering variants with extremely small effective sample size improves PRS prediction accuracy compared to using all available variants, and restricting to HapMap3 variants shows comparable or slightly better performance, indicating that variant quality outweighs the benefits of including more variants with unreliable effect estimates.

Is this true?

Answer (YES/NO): YES